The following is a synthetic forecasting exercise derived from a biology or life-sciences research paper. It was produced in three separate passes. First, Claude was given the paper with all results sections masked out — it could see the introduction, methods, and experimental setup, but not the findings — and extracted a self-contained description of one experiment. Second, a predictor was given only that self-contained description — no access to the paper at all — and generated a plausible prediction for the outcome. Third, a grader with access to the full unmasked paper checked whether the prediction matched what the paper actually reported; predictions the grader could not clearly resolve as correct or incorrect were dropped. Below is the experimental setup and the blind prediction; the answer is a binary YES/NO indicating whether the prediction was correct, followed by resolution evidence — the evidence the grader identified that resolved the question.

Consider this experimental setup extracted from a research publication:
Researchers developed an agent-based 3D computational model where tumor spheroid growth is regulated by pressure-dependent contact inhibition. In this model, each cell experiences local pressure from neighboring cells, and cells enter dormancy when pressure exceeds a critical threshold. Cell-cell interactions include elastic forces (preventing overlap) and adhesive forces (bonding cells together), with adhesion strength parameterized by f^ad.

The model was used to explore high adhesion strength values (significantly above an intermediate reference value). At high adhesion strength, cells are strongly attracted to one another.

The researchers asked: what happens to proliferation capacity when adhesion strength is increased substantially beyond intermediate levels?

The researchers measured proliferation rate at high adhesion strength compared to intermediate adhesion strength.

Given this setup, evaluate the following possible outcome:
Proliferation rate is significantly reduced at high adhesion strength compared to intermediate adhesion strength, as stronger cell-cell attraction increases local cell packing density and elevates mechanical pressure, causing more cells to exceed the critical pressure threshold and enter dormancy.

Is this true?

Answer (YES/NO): YES